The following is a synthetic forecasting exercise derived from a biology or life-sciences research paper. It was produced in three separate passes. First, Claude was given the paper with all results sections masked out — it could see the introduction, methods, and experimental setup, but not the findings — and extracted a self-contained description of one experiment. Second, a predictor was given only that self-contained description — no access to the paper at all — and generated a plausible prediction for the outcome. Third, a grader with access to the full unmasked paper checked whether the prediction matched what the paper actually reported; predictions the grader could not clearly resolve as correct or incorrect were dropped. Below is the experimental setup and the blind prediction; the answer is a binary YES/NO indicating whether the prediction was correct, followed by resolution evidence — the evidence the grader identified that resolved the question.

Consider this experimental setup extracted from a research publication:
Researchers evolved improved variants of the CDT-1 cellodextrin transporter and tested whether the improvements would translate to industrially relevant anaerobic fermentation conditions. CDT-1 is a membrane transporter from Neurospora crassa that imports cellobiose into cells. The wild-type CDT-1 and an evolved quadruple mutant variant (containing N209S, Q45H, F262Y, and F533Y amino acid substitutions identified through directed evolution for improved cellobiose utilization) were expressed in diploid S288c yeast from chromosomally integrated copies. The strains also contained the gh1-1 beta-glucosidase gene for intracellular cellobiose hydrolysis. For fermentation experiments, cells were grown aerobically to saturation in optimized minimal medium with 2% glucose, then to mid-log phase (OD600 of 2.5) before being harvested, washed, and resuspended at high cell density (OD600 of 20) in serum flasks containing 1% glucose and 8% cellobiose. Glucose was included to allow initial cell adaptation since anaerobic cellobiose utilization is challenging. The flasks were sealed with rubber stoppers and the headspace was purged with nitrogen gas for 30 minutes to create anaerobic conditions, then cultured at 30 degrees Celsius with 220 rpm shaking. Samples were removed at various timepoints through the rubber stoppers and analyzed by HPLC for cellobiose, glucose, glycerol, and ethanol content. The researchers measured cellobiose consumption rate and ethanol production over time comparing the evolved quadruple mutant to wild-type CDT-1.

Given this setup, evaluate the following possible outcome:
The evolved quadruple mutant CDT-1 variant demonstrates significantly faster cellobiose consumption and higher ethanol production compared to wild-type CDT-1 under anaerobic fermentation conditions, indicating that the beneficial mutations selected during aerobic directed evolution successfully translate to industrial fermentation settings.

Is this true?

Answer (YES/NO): YES